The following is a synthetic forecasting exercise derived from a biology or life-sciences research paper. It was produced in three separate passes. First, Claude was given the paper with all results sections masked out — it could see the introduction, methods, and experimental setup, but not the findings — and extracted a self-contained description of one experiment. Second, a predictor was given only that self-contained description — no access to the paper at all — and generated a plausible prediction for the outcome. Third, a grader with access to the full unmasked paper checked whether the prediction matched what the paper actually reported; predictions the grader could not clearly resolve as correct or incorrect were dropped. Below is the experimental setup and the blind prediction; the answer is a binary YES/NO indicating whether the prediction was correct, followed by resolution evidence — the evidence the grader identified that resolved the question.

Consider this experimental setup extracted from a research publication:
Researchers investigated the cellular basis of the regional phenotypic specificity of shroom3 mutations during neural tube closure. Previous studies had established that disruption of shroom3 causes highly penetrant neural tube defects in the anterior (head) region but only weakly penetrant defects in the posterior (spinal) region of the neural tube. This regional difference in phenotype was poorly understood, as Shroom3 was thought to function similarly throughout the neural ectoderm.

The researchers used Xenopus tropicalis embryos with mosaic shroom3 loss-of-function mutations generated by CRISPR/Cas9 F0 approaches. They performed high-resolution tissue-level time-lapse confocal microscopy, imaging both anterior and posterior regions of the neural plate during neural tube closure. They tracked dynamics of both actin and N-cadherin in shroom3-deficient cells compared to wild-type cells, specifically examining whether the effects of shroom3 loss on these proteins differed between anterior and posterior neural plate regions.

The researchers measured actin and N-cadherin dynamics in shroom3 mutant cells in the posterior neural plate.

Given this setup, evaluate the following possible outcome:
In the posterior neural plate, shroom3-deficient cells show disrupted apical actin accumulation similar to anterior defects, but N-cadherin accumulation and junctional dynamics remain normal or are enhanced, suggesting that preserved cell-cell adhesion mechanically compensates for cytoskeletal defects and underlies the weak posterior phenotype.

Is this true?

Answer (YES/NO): NO